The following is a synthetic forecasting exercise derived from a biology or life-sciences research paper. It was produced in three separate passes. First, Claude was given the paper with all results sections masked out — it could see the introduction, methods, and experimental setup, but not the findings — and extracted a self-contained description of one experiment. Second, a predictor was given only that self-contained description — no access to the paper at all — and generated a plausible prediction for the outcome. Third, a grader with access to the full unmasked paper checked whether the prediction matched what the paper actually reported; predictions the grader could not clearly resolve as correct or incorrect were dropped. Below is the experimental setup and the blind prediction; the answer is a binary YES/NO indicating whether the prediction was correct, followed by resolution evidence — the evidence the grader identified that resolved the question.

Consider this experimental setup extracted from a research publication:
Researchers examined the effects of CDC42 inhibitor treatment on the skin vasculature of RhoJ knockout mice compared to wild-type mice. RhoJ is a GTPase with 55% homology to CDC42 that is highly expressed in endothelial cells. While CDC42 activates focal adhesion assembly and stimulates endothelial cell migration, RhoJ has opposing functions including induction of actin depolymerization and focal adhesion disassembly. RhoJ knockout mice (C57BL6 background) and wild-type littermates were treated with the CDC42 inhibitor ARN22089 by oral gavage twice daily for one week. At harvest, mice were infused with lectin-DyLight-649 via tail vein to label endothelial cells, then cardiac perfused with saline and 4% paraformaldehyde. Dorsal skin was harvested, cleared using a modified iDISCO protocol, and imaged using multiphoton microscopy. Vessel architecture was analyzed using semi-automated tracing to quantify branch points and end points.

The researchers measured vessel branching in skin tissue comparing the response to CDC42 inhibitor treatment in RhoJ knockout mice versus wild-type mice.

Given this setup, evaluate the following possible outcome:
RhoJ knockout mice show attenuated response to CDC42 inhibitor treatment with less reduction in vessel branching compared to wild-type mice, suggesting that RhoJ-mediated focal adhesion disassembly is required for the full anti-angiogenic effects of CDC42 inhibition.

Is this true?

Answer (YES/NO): YES